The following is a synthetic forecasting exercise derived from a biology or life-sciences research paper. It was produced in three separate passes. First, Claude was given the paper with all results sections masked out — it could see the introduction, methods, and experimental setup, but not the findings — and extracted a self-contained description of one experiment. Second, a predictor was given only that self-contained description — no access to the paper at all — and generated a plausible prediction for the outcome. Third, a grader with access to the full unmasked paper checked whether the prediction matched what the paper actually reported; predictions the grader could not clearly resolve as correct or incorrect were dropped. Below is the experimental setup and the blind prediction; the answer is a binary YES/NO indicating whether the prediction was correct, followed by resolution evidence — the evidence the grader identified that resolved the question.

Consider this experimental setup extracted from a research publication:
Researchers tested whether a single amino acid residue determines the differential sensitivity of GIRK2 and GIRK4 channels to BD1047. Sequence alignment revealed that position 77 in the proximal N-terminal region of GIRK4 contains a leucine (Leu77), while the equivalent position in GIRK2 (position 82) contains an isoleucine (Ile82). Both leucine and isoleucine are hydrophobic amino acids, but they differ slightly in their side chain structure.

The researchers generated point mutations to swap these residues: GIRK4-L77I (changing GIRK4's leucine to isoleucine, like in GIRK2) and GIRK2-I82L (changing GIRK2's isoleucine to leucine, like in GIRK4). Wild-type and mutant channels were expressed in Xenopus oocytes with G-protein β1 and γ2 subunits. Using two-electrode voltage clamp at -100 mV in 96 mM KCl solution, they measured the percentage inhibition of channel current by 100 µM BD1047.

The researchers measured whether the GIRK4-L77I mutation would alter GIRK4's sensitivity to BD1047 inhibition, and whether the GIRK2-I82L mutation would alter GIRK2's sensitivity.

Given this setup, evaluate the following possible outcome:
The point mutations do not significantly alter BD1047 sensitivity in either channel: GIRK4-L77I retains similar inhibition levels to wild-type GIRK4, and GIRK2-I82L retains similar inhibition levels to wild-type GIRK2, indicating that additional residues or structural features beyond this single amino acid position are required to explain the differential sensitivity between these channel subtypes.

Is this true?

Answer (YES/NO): NO